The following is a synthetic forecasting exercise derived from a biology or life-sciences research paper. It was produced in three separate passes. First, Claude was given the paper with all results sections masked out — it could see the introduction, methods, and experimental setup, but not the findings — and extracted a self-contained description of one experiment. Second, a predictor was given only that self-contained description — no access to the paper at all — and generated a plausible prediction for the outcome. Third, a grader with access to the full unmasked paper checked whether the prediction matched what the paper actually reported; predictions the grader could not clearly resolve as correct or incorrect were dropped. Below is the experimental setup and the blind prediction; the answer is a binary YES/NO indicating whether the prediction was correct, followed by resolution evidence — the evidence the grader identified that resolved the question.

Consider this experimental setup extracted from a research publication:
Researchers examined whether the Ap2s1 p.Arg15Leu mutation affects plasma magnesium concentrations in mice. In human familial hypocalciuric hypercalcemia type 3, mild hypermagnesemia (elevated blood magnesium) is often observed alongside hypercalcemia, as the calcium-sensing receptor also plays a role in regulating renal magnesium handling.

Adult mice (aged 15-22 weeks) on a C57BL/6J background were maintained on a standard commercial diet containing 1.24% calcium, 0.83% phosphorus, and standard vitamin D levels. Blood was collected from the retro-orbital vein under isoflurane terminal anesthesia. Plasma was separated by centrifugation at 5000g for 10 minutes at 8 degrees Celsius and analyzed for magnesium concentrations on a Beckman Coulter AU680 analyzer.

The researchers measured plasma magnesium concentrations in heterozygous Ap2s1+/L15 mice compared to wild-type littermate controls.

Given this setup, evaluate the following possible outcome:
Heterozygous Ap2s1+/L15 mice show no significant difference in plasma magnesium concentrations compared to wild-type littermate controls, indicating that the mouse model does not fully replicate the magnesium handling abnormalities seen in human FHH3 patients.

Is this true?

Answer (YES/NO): NO